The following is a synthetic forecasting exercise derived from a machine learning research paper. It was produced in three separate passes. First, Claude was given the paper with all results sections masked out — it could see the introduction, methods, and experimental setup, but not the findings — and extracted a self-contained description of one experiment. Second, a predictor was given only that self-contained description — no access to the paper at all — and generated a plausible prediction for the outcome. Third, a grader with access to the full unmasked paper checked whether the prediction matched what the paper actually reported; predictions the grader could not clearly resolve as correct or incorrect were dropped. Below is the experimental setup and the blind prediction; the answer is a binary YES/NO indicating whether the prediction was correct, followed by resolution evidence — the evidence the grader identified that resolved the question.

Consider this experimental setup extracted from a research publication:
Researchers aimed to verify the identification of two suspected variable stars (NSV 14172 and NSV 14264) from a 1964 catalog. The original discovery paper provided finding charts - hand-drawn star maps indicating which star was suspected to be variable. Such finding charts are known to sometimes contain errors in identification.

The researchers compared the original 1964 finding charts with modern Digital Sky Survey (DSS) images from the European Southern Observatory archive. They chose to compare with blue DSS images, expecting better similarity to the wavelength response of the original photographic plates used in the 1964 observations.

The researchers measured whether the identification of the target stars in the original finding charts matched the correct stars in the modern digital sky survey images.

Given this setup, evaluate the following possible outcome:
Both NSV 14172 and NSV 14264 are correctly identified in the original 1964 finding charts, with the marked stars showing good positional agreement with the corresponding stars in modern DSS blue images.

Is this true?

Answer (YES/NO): YES